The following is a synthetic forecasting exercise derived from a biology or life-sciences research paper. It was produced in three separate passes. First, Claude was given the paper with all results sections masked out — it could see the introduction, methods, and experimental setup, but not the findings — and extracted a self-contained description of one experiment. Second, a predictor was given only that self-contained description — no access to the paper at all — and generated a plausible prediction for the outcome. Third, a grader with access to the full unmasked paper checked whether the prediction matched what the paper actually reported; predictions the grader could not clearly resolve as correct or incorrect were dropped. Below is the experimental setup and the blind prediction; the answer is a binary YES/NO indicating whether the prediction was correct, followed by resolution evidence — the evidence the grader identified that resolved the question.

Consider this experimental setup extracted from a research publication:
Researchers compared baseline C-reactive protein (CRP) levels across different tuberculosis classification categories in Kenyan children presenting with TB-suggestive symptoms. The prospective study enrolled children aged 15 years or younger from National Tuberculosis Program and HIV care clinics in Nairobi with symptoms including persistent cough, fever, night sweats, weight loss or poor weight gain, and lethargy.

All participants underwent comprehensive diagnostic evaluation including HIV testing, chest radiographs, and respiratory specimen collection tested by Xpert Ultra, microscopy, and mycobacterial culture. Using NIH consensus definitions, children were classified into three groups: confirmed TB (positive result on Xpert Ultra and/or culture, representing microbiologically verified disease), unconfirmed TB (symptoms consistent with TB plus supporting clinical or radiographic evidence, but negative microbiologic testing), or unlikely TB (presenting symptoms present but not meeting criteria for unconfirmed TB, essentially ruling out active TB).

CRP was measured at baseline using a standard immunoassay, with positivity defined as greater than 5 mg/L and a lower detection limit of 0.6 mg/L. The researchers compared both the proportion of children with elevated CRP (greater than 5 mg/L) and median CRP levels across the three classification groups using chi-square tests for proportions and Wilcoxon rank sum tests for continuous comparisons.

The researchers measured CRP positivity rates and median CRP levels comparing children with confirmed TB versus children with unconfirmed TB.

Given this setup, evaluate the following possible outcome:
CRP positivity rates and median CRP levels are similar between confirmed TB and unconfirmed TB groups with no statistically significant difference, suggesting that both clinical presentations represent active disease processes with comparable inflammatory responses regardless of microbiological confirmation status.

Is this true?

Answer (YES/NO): YES